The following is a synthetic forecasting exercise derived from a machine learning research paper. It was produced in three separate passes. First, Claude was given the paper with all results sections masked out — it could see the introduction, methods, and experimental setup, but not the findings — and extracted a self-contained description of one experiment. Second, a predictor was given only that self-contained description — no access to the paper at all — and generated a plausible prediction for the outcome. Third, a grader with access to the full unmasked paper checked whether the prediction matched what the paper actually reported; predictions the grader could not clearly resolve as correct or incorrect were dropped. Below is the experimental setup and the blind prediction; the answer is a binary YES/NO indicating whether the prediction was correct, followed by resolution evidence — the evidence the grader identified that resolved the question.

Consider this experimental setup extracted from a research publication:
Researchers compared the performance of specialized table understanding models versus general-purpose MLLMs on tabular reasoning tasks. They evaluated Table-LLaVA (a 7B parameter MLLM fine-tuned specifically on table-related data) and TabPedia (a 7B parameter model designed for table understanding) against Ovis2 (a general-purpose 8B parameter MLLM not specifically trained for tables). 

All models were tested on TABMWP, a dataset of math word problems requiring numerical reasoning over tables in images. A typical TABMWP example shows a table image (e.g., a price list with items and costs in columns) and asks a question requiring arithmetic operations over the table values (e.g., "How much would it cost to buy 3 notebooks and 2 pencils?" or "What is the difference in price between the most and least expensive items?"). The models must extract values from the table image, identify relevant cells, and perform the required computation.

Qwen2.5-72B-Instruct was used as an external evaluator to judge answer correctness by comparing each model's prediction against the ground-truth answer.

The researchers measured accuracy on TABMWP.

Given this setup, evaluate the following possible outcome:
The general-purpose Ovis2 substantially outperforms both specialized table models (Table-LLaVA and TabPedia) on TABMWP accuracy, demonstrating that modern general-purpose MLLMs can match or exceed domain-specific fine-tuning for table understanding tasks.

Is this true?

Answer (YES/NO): YES